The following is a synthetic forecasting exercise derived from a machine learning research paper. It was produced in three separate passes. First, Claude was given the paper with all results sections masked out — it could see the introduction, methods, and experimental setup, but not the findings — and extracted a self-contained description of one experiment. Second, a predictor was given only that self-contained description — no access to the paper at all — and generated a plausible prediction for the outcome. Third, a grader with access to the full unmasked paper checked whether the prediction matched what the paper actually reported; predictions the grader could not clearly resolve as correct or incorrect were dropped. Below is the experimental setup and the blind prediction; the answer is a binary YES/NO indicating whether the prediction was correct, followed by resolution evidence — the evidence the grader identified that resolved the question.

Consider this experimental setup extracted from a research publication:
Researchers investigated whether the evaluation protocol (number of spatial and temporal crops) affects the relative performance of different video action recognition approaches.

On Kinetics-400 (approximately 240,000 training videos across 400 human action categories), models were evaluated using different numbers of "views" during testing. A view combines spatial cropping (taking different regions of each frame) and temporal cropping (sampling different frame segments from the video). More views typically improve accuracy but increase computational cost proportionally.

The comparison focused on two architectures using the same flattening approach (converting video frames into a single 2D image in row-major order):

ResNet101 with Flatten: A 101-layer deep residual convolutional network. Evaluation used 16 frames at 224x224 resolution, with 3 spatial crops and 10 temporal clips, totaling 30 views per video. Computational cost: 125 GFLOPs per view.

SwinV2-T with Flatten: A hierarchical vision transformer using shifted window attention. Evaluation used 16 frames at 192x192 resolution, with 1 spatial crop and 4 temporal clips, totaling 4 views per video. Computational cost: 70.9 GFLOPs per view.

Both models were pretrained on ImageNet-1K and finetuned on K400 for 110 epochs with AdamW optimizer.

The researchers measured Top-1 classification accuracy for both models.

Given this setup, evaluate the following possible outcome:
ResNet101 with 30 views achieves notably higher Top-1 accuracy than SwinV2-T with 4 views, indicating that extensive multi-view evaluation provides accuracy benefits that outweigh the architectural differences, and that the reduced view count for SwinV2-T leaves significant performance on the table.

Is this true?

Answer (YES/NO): NO